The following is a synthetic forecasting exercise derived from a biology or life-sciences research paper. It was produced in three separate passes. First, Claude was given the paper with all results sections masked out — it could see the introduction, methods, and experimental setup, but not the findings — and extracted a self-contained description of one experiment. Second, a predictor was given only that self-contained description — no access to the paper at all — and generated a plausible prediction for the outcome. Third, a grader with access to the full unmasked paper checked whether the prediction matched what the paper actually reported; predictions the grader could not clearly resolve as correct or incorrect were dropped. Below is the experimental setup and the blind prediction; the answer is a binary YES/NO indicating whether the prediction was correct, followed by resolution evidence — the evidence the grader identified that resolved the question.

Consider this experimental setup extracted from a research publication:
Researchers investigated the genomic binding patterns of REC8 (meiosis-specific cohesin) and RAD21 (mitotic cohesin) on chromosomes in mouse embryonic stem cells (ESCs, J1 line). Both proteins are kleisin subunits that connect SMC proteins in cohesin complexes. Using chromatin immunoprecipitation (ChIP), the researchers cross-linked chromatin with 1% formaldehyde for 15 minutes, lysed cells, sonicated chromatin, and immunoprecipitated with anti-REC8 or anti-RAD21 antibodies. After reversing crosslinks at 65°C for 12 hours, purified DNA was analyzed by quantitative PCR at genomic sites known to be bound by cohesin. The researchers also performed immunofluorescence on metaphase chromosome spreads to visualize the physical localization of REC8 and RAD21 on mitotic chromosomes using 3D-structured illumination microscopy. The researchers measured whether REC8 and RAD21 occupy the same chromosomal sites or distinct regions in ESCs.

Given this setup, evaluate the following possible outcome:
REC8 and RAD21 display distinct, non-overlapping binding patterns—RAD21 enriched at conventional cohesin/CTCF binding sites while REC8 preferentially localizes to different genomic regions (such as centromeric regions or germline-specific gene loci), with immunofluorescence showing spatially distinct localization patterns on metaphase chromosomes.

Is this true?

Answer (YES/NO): YES